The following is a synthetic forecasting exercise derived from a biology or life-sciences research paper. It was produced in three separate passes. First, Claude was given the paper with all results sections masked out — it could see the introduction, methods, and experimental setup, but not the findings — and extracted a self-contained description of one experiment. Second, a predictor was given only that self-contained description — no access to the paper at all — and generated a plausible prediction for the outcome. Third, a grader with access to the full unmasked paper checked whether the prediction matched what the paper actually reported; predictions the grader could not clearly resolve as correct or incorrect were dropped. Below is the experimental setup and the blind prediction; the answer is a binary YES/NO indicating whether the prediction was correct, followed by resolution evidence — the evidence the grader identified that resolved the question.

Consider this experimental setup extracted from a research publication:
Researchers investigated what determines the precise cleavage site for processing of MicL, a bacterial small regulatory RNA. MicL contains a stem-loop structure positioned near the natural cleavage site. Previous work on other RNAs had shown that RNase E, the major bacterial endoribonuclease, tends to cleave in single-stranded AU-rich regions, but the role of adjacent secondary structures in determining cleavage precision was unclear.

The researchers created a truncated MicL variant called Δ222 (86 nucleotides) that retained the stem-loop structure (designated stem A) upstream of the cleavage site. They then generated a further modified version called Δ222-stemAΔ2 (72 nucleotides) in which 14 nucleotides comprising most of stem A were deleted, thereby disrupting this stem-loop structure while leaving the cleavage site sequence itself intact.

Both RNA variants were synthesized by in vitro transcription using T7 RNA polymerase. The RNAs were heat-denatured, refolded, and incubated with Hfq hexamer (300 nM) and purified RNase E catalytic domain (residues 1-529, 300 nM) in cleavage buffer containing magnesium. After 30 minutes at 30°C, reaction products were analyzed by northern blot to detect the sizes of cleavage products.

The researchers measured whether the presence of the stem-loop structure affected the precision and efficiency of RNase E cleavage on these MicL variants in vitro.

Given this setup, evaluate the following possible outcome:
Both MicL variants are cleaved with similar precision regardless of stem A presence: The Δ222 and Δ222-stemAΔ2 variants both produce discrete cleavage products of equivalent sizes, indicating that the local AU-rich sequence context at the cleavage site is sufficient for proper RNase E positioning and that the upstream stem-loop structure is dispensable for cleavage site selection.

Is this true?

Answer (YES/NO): NO